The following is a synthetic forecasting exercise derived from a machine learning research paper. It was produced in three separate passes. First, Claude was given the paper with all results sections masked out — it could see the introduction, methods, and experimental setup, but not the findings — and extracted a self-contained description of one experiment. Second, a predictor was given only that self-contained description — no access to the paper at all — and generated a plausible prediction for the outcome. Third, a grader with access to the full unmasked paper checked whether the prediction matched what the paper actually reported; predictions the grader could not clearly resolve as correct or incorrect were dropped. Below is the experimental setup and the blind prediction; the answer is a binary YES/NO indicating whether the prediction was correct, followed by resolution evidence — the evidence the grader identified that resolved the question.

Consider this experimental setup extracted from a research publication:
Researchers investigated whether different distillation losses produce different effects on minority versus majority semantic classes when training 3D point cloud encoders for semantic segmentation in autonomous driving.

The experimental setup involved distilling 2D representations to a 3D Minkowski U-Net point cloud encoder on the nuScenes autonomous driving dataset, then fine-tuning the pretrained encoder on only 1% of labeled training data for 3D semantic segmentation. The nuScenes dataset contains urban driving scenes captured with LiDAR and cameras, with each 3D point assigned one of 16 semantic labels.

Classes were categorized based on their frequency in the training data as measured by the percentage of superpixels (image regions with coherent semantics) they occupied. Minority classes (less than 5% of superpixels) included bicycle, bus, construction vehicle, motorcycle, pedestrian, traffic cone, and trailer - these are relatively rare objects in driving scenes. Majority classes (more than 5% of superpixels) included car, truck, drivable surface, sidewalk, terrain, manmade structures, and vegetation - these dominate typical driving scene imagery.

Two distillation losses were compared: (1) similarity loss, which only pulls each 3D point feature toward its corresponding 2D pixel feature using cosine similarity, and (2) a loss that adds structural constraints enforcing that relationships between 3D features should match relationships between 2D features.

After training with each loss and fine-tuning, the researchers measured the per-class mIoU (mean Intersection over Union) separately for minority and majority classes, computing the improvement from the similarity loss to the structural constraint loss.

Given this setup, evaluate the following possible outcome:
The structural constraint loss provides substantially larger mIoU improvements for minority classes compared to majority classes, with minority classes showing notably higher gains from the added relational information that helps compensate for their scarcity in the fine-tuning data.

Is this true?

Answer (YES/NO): YES